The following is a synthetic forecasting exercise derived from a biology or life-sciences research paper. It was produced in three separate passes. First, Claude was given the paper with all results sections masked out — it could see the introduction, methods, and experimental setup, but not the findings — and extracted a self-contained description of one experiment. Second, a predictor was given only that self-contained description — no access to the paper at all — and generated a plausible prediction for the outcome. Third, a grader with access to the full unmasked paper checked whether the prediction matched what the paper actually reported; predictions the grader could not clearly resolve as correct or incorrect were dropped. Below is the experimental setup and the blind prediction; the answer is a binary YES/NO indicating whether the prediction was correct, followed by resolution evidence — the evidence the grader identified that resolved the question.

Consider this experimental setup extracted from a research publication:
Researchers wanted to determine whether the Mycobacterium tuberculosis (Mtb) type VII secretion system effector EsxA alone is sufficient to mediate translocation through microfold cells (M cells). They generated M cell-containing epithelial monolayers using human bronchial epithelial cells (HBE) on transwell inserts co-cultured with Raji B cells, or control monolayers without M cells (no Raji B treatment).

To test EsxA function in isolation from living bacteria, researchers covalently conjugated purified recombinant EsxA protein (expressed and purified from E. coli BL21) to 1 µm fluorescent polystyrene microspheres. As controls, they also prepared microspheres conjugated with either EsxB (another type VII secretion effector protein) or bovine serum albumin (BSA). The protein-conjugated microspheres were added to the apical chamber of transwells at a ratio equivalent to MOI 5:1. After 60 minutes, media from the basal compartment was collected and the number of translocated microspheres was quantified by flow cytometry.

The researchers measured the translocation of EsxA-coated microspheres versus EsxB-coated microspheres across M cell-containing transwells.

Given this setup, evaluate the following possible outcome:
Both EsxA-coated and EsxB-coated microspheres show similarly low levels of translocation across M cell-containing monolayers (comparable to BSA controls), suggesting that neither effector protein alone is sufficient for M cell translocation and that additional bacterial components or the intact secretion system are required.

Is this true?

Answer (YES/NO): NO